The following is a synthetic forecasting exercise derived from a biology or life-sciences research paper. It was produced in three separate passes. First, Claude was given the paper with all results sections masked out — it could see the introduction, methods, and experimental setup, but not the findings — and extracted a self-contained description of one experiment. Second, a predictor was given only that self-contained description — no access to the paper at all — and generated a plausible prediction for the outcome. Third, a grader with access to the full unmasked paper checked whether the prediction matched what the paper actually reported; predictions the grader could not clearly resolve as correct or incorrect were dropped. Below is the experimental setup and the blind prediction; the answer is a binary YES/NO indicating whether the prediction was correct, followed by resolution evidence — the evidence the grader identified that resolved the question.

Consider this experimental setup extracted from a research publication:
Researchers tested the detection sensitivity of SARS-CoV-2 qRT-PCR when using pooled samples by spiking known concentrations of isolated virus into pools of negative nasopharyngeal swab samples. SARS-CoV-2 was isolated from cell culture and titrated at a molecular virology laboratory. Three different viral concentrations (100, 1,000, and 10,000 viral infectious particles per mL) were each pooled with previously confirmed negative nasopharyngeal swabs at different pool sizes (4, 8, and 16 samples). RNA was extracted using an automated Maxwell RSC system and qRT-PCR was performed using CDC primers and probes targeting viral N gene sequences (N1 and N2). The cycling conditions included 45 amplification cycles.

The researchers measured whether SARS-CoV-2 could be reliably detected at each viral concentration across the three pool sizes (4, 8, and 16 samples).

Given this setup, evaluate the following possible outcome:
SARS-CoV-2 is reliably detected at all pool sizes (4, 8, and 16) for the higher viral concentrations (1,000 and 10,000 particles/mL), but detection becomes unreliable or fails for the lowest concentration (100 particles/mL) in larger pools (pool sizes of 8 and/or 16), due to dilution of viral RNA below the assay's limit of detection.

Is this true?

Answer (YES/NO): NO